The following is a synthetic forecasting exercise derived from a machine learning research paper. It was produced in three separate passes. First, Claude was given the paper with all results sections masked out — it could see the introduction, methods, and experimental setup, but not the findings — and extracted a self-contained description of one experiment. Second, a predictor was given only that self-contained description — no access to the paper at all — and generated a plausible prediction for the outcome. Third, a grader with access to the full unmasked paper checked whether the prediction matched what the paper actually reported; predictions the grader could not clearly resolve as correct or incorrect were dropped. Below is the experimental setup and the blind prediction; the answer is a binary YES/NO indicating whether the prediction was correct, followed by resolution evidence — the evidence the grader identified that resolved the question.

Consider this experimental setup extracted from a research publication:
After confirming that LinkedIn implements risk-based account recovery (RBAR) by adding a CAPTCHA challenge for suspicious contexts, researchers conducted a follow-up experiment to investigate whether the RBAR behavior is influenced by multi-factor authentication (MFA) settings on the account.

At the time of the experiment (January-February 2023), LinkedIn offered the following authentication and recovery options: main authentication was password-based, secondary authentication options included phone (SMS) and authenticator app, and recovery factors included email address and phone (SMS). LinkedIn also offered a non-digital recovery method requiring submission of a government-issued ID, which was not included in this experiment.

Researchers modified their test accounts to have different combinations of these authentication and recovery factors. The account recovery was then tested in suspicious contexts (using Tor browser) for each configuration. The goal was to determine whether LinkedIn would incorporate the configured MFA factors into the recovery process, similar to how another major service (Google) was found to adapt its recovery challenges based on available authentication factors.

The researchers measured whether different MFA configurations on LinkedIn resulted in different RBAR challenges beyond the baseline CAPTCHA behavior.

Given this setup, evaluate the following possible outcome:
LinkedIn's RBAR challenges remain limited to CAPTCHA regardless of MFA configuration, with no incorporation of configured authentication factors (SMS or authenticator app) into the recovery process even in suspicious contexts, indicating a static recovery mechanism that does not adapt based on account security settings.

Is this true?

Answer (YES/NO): YES